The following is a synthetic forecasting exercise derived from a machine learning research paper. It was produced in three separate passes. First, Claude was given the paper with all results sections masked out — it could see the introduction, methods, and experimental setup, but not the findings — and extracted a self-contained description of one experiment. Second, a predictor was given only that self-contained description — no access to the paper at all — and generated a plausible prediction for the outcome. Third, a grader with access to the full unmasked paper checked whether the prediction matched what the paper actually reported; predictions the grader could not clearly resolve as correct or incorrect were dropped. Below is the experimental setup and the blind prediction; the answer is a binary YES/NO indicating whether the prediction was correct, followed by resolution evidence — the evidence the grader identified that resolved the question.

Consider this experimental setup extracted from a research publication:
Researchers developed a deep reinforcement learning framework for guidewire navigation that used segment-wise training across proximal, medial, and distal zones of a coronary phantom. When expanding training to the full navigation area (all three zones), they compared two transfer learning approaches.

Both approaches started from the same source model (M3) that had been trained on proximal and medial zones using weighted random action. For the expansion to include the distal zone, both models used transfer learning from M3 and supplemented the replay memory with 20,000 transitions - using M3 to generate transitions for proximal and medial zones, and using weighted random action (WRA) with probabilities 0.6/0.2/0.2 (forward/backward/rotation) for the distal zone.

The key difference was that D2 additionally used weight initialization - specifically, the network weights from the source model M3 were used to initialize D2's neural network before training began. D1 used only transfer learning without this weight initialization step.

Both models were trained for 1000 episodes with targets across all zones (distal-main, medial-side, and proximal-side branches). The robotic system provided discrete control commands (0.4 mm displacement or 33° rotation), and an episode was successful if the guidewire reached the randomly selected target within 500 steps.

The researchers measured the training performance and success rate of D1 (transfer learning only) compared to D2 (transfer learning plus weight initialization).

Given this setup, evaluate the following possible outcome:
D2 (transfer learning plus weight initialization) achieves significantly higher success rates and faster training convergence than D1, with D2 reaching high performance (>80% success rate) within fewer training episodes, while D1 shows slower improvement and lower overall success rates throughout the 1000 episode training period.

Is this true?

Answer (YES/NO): NO